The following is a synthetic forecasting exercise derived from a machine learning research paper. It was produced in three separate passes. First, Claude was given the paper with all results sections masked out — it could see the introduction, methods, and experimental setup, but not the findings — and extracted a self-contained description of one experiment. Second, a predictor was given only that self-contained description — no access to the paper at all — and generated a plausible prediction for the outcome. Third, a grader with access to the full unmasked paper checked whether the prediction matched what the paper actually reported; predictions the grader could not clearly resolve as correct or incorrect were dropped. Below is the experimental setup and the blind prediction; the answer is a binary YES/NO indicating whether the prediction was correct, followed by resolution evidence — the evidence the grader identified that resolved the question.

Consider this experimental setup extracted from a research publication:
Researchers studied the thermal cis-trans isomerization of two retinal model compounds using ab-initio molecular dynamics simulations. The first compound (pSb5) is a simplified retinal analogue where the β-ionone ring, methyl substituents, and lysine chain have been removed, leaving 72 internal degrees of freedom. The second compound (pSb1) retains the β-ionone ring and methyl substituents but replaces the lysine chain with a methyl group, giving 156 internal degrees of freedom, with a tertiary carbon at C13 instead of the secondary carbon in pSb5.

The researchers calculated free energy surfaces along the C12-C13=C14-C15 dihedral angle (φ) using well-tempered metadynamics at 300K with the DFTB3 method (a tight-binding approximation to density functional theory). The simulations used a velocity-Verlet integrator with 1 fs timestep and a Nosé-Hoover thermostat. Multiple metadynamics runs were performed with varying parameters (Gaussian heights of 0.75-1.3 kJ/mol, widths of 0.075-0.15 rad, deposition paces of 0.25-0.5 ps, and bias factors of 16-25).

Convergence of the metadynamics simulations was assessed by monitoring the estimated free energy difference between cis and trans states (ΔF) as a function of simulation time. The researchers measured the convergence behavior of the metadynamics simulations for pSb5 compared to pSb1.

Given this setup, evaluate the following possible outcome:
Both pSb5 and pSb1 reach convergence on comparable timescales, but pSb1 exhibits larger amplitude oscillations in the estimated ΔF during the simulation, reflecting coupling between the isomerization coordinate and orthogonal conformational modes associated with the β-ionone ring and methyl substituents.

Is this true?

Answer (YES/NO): NO